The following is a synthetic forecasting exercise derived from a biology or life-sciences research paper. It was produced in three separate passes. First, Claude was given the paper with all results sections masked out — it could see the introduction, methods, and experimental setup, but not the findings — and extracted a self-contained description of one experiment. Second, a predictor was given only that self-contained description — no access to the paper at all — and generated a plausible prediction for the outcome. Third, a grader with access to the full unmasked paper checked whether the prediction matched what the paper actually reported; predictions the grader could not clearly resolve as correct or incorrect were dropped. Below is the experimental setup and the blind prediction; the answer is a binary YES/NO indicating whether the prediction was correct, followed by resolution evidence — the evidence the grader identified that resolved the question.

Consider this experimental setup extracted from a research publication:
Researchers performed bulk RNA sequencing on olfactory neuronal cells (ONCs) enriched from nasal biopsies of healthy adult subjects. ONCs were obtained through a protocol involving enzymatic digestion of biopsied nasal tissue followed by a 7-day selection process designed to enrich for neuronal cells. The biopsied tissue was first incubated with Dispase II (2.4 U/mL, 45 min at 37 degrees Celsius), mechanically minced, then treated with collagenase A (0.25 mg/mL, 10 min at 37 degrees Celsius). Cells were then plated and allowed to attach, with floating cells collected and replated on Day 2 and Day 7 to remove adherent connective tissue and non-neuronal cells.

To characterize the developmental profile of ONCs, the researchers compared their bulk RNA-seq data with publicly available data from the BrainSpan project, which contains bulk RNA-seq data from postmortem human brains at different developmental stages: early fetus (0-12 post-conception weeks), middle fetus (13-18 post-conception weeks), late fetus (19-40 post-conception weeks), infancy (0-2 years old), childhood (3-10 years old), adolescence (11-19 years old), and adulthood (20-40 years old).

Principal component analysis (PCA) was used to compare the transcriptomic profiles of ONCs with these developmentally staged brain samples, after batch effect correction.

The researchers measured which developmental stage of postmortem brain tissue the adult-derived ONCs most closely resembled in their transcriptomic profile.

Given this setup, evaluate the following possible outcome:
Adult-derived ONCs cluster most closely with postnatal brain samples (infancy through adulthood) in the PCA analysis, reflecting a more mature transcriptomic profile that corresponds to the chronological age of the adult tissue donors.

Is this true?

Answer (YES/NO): NO